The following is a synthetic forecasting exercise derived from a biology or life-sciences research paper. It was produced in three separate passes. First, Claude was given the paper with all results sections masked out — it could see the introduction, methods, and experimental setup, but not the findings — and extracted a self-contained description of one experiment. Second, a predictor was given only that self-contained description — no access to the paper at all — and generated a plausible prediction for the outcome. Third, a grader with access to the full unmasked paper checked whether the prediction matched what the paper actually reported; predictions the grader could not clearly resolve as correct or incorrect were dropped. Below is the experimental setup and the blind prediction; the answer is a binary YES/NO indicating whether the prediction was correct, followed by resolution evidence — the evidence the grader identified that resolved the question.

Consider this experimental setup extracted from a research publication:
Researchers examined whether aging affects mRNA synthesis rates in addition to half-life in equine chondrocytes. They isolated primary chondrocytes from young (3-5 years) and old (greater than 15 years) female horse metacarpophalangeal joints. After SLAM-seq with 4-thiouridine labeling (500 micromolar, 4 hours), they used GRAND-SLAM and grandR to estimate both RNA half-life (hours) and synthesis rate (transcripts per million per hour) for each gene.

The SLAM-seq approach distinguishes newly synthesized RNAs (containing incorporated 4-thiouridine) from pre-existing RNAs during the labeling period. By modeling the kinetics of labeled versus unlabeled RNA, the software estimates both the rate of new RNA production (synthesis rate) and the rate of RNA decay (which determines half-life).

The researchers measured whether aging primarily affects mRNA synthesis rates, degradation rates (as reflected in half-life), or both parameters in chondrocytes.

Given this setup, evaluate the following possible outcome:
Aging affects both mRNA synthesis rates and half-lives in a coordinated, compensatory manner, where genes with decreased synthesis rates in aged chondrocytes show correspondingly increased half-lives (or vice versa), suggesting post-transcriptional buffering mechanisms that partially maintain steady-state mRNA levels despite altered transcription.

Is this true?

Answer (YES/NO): NO